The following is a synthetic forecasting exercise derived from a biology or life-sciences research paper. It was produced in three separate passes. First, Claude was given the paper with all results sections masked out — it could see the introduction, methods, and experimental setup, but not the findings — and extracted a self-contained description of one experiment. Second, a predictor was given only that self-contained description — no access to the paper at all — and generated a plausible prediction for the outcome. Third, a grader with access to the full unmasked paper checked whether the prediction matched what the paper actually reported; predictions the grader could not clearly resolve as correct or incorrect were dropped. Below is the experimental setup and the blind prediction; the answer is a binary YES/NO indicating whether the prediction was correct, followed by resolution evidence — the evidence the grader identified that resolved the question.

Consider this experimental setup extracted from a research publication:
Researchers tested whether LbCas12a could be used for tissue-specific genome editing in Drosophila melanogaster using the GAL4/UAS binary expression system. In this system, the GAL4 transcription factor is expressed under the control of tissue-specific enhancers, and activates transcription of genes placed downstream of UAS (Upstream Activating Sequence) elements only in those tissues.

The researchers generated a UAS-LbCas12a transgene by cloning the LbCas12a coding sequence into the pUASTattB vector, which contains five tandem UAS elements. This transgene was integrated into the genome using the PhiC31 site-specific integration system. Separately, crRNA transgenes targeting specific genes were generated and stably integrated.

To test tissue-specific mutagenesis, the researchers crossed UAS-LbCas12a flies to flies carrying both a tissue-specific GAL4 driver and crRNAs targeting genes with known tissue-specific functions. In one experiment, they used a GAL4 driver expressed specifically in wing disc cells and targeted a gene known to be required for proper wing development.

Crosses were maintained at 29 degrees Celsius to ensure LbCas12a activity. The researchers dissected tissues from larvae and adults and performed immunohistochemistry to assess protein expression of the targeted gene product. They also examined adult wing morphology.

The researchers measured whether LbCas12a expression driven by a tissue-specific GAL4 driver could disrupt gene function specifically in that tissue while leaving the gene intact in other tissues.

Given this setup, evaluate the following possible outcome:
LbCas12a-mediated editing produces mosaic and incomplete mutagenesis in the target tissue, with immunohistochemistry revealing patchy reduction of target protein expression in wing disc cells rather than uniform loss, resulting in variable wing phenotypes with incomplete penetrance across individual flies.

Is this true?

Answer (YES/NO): NO